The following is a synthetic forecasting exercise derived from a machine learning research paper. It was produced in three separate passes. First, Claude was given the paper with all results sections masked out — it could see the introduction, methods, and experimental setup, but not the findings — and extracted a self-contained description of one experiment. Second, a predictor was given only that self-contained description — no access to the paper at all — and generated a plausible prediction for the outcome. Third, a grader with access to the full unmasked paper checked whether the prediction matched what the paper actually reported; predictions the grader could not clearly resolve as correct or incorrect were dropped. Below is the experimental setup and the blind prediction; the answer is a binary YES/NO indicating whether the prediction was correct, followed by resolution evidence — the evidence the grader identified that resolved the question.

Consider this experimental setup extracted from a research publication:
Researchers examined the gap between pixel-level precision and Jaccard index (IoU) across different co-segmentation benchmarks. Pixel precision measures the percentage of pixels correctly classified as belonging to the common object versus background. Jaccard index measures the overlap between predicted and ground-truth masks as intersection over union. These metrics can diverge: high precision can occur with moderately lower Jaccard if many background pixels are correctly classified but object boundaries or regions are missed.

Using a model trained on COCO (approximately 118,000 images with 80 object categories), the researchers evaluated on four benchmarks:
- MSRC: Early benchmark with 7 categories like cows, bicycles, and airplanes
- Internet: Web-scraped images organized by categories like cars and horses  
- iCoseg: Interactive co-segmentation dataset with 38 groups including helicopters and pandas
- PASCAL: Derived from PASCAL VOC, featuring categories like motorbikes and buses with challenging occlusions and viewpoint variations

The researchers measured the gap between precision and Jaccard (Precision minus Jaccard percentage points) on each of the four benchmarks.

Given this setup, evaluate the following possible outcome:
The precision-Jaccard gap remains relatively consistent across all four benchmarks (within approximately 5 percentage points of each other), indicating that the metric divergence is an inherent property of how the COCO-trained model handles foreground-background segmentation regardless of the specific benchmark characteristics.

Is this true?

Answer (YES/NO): NO